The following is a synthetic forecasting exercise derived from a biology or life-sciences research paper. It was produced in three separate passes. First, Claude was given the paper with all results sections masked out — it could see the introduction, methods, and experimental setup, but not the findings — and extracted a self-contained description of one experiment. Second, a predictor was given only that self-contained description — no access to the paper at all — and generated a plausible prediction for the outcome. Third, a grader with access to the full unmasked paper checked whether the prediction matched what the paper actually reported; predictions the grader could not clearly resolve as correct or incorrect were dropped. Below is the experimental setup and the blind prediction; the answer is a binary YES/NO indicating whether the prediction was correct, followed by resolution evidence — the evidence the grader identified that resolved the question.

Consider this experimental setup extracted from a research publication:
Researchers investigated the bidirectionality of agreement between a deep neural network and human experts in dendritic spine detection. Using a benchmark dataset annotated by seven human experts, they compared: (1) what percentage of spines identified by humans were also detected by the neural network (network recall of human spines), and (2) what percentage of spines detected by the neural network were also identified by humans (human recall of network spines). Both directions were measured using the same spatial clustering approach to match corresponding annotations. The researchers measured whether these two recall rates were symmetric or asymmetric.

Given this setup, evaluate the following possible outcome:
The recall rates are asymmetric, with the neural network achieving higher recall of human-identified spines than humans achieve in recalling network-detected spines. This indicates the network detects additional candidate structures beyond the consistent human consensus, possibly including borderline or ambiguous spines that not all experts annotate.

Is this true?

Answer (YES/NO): YES